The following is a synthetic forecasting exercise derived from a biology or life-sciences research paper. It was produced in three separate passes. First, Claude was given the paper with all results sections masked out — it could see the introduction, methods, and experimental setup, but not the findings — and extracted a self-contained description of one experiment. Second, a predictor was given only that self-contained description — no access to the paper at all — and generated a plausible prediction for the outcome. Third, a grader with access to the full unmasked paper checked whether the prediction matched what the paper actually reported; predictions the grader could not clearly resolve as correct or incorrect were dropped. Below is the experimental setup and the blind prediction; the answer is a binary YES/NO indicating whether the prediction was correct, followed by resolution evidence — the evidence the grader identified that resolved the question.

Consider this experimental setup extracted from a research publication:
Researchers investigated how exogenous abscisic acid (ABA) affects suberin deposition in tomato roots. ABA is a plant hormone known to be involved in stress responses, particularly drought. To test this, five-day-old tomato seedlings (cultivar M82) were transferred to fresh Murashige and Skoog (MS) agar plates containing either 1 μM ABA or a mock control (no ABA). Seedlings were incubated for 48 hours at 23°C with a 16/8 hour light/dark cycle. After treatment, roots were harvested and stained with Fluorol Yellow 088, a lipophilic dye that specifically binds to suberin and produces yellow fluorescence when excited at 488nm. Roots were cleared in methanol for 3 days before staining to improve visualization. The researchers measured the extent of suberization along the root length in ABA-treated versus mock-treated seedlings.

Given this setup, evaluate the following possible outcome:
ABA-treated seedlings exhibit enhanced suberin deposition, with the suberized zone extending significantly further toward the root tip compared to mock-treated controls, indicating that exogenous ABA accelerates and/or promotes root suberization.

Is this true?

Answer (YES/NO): YES